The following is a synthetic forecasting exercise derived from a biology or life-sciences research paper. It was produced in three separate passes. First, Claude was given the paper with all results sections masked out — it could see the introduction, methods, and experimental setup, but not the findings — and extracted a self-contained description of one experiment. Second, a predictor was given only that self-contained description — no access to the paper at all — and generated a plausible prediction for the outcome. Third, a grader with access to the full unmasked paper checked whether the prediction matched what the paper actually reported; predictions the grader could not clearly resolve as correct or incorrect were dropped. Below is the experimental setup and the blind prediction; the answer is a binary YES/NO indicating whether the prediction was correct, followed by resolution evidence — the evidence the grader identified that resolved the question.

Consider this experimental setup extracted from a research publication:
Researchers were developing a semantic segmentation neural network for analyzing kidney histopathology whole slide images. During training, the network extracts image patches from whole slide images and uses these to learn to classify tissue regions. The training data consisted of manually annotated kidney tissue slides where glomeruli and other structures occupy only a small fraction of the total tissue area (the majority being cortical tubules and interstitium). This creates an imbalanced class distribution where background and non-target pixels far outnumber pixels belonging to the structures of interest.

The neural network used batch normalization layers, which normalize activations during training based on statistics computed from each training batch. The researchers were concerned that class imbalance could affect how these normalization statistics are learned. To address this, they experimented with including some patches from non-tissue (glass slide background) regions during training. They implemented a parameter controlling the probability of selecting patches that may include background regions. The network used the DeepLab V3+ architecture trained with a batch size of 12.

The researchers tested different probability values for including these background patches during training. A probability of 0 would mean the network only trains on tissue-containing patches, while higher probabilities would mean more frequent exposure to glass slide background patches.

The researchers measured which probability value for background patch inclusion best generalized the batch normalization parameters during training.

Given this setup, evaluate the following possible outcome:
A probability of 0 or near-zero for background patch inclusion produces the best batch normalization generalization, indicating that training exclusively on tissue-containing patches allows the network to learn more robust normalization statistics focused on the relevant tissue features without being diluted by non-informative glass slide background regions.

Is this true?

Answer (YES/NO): NO